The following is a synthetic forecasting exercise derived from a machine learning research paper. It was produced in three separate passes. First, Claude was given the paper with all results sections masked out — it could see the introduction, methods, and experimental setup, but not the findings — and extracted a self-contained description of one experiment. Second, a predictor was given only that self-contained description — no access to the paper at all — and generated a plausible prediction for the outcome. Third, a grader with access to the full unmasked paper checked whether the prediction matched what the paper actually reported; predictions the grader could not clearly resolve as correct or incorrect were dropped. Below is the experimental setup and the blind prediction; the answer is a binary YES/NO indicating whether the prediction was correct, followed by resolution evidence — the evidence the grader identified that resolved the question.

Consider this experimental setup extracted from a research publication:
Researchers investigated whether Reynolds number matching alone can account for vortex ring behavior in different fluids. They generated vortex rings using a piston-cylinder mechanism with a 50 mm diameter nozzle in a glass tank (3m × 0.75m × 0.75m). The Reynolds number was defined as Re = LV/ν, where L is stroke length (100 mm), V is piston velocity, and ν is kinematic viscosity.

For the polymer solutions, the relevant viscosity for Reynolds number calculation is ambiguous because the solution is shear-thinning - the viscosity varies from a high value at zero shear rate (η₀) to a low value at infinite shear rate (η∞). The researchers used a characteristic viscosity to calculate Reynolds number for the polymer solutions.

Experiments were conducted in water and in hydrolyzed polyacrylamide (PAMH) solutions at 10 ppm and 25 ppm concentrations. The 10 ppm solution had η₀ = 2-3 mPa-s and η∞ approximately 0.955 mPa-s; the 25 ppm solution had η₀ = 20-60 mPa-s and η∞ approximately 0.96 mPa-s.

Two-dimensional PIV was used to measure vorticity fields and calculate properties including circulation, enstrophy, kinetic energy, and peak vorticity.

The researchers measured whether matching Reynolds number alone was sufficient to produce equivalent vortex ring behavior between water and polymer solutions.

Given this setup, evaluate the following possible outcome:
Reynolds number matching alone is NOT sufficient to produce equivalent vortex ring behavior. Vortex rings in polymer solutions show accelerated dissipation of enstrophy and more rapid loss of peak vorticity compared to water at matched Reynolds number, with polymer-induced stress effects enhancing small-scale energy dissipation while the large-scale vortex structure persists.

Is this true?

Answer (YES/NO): YES